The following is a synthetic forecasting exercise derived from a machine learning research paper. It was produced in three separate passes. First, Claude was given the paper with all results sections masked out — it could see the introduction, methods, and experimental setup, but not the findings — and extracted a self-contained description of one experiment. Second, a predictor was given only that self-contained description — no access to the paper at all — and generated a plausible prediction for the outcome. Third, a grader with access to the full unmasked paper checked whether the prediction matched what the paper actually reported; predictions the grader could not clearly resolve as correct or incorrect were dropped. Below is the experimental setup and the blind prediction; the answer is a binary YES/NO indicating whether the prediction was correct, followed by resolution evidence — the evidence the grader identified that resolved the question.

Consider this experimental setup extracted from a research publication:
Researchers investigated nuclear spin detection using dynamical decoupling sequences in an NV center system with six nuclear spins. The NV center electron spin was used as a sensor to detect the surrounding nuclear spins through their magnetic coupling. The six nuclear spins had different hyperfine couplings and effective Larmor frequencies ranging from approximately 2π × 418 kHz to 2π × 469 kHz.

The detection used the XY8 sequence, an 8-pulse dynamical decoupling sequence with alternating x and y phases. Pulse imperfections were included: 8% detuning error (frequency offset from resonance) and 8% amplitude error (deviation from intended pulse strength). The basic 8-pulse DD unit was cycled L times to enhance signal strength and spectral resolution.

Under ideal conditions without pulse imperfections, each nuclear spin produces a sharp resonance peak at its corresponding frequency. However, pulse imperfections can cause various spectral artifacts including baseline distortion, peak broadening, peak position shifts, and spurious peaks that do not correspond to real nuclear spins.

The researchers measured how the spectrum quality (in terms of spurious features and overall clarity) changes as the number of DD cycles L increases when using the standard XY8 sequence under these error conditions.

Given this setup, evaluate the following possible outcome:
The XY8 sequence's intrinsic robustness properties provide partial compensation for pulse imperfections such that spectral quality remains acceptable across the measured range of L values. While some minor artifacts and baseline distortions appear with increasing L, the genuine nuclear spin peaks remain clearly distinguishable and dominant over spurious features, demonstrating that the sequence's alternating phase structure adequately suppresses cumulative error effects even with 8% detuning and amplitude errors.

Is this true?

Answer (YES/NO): NO